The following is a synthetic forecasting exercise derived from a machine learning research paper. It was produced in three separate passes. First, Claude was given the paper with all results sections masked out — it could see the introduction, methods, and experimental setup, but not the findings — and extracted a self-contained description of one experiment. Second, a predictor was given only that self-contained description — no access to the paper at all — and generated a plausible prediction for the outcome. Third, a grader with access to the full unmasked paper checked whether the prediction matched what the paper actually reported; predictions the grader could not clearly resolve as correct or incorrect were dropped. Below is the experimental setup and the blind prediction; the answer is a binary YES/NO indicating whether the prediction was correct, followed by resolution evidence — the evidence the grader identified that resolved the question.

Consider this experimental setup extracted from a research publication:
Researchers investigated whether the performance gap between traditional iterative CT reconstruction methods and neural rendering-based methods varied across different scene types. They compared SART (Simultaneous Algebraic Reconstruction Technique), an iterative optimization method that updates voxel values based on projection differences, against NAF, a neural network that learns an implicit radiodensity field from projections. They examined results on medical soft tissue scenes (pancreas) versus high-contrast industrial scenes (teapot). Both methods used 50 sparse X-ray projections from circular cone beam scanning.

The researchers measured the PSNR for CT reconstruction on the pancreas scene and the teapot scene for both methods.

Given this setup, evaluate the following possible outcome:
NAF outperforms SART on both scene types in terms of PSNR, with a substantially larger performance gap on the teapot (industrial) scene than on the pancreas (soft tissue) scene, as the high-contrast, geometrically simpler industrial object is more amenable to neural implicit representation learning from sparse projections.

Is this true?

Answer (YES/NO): YES